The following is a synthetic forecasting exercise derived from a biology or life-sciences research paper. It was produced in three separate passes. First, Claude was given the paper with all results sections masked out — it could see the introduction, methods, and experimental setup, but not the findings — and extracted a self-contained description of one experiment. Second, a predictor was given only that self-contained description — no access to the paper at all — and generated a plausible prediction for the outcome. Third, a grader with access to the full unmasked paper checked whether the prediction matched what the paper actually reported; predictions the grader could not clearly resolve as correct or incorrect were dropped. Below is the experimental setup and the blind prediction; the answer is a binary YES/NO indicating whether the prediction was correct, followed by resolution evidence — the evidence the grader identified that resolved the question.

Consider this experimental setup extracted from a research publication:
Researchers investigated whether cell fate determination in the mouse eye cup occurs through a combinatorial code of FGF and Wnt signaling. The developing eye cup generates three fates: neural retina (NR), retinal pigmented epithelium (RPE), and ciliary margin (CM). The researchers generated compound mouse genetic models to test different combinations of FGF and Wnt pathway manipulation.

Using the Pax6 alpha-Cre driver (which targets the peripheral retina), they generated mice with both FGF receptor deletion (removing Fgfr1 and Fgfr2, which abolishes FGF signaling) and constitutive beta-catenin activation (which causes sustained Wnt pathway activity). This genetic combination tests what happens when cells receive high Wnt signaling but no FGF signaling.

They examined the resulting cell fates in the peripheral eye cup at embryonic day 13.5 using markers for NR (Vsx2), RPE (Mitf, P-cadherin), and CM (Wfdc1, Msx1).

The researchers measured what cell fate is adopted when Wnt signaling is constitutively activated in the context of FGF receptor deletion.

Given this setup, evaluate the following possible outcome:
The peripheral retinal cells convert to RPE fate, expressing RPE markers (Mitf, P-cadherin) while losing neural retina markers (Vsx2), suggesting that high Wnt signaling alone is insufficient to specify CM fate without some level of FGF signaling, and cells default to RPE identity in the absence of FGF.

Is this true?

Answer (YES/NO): YES